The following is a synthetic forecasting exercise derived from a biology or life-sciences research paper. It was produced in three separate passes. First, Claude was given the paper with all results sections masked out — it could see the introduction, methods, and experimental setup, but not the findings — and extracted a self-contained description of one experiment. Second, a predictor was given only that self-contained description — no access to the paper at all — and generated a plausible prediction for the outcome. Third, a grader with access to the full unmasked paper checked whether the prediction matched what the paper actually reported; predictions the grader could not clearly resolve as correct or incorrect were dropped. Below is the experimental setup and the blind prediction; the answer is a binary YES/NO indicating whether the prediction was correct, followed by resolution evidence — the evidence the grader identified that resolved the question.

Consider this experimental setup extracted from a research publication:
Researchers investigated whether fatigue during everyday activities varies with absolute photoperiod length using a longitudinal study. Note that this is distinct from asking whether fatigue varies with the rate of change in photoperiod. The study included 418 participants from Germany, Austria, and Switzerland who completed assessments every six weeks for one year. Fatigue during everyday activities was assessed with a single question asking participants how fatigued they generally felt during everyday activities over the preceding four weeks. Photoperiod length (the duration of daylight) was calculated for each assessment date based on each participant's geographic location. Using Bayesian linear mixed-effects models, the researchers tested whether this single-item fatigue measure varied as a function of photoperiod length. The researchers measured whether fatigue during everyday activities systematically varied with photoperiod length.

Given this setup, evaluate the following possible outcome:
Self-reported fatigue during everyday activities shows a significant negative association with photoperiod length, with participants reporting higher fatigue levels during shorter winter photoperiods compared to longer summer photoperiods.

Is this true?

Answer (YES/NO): YES